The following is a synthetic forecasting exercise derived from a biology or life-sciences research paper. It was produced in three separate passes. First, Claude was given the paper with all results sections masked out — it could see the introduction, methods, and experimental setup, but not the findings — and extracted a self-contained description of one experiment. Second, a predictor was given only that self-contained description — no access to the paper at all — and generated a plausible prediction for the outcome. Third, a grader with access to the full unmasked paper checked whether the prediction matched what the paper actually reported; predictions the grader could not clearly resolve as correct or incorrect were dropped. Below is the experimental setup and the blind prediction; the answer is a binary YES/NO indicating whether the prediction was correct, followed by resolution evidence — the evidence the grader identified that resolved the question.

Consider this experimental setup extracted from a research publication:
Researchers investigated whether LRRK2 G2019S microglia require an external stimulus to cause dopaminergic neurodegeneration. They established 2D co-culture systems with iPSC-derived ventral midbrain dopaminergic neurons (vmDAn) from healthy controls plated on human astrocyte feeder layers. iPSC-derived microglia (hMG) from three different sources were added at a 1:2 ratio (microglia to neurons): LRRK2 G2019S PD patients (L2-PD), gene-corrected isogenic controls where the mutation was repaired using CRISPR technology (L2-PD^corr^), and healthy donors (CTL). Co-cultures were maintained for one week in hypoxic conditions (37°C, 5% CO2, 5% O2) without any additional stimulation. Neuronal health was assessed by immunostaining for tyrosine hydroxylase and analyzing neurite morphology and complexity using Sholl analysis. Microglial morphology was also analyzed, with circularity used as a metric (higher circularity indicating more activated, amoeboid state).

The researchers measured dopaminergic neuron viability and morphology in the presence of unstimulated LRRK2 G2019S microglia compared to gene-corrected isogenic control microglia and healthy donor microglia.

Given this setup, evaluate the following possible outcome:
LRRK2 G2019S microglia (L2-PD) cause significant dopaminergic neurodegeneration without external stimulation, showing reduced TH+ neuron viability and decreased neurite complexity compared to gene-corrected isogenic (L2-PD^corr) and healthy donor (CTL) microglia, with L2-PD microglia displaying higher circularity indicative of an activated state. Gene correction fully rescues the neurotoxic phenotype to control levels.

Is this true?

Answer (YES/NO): NO